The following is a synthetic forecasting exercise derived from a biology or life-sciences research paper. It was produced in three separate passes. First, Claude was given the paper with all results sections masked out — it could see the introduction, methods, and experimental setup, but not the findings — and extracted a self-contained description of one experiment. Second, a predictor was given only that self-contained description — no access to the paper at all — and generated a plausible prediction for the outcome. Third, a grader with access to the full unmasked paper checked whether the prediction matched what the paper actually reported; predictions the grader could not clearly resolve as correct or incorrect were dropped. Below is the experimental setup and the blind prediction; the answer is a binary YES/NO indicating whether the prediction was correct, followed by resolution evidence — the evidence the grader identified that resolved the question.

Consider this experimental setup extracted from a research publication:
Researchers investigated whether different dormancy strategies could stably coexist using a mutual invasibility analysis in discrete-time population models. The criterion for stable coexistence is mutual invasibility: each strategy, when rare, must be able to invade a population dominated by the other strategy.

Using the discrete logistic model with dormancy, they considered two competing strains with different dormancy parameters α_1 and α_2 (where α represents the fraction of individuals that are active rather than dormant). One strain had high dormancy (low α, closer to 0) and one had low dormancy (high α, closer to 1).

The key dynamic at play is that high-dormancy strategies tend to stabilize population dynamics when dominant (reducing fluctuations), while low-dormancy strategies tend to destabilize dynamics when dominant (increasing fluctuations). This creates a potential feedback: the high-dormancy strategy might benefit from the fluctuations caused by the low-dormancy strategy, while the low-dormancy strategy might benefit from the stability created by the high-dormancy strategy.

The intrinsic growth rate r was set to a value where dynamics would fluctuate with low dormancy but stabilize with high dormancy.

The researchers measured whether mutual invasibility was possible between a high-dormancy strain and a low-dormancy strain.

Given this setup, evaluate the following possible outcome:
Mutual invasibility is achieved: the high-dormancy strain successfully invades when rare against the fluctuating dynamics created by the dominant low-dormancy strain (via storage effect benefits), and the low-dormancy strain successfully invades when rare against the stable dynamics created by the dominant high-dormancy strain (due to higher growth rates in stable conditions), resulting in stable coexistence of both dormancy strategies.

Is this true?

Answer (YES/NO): YES